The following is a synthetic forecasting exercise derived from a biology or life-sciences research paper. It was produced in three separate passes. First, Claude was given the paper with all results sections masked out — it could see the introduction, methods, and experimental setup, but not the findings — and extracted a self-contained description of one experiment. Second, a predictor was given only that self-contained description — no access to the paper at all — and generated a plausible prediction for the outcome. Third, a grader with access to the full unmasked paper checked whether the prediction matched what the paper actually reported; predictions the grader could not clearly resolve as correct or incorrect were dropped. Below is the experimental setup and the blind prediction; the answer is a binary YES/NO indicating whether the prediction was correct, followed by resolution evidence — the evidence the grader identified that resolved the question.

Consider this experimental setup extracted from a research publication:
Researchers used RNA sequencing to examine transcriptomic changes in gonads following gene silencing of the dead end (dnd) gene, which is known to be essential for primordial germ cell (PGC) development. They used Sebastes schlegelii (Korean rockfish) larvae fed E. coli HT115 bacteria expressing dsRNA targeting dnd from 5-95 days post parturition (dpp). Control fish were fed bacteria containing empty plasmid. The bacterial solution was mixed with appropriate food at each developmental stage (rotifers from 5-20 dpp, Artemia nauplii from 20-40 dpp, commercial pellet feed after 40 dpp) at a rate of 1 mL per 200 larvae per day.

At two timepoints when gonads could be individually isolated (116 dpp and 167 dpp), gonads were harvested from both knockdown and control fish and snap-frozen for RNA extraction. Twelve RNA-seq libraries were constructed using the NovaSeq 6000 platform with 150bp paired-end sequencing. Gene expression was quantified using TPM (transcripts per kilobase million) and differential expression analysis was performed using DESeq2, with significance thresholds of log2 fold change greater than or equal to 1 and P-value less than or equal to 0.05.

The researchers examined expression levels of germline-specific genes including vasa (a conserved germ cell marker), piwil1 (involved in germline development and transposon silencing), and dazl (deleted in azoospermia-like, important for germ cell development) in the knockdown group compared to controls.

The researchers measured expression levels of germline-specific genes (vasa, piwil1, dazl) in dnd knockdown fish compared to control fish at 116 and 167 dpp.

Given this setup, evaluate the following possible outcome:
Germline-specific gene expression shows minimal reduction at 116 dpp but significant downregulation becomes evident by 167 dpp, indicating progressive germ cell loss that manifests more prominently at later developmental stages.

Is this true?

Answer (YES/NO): NO